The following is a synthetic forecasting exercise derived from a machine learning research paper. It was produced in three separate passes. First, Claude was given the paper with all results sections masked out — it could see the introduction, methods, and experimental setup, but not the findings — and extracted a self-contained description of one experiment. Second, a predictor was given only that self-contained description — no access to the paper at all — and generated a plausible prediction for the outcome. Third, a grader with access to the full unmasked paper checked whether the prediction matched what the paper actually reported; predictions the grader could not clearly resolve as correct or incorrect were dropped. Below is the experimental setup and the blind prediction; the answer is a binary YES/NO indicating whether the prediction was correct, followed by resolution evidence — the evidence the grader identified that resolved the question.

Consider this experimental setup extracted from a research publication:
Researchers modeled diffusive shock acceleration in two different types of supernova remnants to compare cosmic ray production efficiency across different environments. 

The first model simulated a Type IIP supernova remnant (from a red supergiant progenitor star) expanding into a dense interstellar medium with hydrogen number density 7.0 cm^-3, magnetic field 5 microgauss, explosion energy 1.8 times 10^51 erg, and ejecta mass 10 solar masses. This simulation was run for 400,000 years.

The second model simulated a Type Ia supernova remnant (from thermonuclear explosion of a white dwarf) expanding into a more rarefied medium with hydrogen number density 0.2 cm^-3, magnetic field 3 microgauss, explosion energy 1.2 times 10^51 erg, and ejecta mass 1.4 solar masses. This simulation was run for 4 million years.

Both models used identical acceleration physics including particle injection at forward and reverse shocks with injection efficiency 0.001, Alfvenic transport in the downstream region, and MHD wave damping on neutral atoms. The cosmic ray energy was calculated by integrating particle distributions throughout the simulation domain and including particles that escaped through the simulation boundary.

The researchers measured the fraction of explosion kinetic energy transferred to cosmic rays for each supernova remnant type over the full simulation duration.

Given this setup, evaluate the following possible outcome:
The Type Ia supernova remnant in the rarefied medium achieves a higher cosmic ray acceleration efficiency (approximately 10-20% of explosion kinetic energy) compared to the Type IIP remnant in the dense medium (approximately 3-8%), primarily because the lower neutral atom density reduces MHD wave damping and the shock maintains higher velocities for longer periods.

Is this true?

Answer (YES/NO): NO